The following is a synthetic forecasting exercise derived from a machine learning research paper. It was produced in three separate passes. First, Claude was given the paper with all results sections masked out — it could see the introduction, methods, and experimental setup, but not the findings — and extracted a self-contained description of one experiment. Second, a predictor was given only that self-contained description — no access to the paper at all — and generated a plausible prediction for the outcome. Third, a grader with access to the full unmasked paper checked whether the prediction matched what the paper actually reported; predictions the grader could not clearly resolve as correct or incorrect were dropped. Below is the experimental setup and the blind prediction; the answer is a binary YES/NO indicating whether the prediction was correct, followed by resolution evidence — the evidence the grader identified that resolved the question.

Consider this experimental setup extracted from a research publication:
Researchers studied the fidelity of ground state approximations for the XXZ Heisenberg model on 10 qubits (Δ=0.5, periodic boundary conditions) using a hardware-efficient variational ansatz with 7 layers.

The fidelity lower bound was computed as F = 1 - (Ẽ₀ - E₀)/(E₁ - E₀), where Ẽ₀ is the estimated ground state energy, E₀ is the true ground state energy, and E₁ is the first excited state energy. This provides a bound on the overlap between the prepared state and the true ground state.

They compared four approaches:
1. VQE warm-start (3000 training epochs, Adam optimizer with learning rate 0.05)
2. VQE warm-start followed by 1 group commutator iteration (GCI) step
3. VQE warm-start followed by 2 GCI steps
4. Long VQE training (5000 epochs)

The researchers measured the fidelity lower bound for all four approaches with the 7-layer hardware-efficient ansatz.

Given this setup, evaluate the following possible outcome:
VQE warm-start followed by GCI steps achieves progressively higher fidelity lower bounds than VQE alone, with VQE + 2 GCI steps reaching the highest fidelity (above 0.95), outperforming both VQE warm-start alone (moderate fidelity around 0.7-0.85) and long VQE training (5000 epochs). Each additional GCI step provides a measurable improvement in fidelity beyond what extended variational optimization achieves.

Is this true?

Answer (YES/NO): NO